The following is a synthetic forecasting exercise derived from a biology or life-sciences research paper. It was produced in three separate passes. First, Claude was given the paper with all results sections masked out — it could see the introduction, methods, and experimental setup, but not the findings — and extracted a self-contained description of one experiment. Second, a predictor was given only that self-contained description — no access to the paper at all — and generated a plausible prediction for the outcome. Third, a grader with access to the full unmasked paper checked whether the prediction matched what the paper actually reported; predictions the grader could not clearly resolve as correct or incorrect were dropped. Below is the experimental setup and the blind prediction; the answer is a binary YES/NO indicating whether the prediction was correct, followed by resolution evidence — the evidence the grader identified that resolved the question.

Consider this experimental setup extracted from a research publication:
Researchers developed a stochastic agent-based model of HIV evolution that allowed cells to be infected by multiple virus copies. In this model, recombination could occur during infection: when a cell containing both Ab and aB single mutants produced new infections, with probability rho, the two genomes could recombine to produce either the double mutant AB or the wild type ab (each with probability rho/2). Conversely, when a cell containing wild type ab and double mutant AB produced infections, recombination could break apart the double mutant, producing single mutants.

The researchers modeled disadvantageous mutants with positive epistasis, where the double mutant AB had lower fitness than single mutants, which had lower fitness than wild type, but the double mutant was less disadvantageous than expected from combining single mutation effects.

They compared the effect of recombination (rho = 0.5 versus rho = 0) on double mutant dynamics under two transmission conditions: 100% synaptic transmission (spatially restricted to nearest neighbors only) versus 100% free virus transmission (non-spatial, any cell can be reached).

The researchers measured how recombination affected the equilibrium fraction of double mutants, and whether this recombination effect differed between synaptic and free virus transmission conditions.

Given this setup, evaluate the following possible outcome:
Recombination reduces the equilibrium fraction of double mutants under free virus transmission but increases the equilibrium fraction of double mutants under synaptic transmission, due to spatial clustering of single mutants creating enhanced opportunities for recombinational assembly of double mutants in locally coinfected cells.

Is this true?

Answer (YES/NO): YES